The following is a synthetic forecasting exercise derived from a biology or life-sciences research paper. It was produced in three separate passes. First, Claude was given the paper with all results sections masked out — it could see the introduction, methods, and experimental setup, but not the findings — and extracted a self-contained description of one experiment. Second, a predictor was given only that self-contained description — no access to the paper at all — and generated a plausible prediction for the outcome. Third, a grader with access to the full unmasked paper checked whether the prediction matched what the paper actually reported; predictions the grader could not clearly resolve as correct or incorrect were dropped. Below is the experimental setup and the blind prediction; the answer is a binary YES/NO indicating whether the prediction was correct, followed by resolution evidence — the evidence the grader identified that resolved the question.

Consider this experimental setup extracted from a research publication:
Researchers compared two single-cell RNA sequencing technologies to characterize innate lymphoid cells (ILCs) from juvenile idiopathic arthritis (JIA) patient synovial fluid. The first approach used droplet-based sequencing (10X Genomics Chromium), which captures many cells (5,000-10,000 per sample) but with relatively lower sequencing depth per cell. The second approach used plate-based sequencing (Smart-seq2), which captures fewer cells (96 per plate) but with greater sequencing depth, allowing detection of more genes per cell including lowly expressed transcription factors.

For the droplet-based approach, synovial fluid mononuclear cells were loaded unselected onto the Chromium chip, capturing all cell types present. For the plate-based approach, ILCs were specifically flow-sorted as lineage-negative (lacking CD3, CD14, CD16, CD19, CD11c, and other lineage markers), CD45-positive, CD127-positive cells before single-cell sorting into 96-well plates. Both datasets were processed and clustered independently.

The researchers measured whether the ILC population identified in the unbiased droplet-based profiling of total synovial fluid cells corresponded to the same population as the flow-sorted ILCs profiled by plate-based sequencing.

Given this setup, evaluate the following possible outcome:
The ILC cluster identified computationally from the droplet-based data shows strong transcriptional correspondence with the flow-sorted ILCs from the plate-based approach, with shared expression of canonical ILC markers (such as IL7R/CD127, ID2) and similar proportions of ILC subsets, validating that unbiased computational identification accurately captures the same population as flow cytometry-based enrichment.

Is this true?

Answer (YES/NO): YES